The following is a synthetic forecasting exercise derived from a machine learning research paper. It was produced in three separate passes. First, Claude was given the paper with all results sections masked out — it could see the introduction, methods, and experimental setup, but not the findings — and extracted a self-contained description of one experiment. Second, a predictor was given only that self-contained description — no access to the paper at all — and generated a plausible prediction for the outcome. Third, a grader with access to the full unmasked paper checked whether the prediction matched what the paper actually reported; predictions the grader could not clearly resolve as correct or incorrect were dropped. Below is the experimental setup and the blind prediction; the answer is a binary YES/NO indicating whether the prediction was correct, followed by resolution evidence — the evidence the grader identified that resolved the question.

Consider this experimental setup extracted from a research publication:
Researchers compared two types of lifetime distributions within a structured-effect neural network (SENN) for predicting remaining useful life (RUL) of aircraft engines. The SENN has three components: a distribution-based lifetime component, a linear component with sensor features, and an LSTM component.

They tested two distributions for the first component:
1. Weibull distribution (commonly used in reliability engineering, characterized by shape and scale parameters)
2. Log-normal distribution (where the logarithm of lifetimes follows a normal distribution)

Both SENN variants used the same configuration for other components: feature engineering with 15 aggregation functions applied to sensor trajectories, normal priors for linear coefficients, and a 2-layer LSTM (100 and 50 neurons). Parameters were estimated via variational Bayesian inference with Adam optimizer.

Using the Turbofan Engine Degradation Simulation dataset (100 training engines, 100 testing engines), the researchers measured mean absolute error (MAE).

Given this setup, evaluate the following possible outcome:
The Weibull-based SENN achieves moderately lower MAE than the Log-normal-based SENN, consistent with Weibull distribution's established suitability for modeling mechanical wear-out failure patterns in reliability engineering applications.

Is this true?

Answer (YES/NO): NO